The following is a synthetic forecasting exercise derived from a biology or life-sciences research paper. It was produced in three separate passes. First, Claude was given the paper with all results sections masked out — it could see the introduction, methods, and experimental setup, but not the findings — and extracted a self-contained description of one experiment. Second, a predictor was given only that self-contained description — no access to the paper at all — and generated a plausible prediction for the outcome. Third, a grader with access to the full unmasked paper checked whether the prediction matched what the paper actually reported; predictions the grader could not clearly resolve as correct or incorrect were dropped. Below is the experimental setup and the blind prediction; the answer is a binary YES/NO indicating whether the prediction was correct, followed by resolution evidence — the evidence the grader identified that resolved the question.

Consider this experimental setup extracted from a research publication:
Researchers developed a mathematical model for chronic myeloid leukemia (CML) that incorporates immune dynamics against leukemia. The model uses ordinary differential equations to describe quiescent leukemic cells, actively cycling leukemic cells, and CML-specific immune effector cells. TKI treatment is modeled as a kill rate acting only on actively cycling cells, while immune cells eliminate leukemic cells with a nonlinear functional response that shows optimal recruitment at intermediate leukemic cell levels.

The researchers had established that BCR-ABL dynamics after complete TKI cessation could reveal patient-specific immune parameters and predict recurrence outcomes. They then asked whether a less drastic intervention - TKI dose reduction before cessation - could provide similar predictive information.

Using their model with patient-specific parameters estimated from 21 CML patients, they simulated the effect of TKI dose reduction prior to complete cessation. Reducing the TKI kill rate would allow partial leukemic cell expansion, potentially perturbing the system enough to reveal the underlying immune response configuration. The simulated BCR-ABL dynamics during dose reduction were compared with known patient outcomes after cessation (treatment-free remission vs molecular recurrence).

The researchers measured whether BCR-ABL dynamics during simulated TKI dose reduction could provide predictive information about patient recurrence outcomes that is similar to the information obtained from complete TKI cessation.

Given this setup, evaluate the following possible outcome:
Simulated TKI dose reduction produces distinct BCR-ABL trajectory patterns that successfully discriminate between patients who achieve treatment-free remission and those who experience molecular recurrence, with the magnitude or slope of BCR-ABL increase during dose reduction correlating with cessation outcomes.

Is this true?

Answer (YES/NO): YES